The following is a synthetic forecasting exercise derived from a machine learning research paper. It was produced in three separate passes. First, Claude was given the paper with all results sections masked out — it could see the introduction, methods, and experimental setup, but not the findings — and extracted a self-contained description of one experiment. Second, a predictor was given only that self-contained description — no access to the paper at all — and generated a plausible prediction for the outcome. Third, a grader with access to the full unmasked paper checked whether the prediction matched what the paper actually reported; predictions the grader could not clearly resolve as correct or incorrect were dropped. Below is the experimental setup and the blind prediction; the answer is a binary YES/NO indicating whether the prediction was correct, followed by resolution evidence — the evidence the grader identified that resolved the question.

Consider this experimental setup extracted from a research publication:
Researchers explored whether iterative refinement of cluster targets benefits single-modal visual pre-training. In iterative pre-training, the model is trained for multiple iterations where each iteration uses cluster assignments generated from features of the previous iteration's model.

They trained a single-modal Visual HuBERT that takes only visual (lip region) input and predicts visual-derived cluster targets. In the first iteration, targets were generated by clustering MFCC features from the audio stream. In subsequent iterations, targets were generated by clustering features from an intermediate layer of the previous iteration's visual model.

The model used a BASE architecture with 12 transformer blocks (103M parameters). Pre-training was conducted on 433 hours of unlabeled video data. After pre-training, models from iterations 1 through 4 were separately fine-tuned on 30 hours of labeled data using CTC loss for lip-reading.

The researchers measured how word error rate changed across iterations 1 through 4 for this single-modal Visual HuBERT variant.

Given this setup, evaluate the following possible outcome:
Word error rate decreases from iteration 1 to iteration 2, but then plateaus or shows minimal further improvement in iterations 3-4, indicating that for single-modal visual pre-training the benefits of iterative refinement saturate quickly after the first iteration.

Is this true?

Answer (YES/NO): YES